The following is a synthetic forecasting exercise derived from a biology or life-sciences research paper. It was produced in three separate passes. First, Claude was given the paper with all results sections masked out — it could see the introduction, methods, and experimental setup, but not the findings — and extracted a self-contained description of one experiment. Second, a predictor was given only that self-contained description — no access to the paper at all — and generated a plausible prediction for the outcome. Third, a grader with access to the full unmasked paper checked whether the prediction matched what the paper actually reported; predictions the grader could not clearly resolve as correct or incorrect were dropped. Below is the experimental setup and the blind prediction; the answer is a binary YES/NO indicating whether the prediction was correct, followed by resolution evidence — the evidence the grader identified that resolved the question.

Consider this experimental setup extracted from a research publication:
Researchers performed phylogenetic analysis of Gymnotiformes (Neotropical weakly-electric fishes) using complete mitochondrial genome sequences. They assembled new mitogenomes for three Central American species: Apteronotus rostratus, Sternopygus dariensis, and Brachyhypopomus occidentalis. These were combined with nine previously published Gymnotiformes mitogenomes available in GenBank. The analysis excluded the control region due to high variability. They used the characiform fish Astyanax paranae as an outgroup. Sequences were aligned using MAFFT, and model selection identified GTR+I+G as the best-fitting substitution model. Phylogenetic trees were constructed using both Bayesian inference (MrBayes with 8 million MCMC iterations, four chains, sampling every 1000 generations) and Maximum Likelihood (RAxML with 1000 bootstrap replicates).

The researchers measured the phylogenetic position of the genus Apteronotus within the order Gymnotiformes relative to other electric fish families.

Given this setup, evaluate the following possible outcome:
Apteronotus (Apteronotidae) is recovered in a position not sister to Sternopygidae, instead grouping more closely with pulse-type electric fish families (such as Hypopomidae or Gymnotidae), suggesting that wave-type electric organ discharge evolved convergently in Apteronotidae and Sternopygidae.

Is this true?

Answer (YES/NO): NO